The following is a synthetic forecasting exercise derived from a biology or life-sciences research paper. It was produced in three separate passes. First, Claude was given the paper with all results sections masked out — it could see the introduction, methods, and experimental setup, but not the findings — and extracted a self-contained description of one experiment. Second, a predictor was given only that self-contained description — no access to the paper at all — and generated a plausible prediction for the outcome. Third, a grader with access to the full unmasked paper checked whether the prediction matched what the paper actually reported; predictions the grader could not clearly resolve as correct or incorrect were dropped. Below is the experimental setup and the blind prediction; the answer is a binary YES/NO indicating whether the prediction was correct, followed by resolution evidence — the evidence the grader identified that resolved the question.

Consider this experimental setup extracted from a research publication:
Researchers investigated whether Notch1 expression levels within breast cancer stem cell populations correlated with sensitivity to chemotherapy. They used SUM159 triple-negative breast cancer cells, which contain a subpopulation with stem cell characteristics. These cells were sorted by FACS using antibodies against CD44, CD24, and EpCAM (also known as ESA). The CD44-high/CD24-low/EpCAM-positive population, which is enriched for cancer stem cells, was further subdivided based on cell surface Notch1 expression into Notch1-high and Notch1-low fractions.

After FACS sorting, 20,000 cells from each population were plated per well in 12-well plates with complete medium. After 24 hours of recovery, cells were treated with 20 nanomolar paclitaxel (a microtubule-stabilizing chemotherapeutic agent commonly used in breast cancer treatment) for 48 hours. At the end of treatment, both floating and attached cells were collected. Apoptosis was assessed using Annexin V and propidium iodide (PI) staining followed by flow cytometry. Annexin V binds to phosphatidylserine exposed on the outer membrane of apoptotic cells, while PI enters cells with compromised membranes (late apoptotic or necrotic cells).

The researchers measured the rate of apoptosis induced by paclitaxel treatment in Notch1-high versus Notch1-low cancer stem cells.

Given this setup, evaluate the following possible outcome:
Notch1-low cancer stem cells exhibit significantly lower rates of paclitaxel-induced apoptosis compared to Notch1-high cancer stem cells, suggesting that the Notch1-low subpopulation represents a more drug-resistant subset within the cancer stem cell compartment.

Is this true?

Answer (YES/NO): NO